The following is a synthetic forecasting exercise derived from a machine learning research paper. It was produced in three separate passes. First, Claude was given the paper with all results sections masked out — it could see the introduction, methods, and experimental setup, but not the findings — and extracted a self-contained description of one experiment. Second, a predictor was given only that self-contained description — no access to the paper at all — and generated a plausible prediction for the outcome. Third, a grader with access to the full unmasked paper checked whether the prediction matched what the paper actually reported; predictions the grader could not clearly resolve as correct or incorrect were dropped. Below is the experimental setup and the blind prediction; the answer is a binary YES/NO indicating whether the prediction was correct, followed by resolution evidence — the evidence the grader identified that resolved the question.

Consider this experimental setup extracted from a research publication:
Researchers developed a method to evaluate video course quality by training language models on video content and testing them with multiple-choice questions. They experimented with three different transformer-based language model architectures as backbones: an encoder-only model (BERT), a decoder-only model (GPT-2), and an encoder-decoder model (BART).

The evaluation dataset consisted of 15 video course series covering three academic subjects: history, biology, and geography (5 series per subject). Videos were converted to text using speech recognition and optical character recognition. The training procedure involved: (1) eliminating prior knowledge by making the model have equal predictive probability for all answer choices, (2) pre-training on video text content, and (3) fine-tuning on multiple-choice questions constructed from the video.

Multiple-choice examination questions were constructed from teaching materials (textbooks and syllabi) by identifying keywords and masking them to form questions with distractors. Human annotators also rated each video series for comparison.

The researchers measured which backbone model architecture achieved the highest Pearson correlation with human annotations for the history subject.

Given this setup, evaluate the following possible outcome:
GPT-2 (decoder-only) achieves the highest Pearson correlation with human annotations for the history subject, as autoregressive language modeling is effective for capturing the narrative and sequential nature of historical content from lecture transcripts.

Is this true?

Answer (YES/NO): NO